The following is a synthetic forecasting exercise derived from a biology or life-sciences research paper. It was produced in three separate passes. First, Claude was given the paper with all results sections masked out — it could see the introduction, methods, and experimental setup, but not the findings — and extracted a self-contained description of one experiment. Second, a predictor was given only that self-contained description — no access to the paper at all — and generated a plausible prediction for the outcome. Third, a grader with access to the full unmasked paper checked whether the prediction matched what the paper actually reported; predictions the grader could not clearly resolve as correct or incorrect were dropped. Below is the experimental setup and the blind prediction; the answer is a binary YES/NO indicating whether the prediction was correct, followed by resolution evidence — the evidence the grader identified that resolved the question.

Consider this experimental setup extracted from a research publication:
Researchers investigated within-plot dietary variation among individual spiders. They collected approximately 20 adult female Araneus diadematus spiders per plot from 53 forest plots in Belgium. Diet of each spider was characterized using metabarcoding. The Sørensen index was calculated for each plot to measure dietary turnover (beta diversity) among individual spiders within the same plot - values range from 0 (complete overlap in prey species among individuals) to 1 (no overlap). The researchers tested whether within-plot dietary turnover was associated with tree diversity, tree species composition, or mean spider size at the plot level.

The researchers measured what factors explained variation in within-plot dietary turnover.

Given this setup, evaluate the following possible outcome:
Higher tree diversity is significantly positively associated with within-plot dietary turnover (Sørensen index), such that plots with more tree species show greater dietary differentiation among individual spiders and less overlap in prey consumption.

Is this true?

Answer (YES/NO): NO